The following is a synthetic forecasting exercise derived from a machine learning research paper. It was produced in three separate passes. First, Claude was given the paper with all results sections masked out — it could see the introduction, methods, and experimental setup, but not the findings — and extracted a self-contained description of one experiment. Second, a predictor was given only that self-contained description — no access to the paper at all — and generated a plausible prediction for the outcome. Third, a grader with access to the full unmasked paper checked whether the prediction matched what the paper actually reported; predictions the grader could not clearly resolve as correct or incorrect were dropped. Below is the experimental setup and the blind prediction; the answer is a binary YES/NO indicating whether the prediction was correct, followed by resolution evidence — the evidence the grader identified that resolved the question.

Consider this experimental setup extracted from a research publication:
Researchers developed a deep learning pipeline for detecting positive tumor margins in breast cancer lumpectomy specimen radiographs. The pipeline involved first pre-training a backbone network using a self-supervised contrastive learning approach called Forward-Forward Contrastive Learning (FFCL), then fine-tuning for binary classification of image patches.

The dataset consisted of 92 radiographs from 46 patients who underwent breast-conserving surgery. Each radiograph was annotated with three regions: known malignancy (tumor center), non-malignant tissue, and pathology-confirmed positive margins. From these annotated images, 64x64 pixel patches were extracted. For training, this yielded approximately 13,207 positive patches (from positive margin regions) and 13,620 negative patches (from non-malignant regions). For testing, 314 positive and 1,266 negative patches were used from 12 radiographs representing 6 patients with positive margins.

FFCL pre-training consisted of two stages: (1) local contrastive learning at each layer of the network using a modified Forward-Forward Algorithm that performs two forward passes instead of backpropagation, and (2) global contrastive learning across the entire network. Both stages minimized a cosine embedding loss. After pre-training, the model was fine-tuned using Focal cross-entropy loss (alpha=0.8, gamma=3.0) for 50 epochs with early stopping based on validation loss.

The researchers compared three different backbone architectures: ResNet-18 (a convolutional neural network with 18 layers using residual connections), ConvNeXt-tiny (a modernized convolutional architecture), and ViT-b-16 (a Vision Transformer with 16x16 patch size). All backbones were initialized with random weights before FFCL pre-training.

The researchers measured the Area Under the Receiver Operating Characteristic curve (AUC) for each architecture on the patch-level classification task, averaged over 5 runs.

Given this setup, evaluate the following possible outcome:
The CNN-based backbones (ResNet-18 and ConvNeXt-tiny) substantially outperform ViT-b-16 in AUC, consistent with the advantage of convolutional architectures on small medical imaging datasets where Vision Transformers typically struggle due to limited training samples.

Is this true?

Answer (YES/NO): NO